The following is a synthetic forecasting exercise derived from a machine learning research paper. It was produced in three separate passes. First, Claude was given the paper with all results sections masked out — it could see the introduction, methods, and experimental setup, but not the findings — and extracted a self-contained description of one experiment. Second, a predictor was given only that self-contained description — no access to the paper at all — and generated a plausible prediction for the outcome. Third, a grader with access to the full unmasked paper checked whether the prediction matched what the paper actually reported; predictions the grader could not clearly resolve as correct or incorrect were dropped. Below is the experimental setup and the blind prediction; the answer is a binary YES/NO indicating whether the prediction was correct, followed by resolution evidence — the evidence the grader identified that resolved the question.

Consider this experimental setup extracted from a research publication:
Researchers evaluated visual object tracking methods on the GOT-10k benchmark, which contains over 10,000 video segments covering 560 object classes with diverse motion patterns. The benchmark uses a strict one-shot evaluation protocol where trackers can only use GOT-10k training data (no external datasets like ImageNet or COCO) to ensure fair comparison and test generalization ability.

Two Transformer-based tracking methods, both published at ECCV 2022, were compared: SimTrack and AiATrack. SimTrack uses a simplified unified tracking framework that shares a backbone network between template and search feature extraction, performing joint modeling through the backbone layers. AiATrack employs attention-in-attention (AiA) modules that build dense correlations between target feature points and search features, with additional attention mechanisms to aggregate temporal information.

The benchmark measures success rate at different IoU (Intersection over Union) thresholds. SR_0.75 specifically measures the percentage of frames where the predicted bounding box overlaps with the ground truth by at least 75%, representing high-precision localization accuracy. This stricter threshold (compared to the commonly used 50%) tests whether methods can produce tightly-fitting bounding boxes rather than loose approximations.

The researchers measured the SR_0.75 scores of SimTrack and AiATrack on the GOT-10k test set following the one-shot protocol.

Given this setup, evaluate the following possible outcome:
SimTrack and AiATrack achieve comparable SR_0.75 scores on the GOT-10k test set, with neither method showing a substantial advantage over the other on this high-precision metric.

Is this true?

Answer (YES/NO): YES